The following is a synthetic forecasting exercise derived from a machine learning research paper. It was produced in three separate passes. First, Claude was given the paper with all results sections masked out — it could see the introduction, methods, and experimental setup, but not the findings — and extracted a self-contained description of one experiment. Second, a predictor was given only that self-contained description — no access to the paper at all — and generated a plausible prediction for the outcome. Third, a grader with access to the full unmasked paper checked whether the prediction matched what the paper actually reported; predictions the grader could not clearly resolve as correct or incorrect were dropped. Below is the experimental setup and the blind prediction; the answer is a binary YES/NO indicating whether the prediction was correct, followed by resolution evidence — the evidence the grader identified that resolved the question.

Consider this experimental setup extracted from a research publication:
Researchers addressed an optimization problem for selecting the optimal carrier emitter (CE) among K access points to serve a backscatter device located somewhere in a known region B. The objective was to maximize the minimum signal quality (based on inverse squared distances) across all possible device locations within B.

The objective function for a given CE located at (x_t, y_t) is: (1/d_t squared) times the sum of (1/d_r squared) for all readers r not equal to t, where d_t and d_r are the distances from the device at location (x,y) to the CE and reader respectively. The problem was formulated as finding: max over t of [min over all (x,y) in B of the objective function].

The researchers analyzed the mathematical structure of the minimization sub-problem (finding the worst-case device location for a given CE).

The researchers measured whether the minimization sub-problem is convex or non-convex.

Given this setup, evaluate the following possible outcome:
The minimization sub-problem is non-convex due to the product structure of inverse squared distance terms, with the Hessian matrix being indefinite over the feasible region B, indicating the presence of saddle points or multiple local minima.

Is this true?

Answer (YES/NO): NO